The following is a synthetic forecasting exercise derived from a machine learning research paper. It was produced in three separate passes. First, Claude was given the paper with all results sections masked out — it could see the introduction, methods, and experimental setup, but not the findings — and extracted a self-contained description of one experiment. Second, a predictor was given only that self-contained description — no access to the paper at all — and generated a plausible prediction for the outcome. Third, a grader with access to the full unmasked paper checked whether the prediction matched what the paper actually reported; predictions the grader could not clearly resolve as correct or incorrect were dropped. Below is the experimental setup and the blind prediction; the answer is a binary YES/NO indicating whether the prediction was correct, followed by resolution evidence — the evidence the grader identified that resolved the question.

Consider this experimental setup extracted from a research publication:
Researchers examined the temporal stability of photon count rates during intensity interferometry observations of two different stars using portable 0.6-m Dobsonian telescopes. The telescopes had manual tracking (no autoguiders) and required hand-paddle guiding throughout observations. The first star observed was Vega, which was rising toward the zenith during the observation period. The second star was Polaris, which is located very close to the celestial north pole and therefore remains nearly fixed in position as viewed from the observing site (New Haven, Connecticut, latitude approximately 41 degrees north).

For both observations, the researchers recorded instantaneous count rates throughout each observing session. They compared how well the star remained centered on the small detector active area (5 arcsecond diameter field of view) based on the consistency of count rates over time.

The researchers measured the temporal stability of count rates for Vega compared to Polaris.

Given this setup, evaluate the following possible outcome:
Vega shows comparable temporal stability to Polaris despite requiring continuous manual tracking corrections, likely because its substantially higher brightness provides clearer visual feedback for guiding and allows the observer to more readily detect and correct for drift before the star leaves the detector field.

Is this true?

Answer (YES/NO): NO